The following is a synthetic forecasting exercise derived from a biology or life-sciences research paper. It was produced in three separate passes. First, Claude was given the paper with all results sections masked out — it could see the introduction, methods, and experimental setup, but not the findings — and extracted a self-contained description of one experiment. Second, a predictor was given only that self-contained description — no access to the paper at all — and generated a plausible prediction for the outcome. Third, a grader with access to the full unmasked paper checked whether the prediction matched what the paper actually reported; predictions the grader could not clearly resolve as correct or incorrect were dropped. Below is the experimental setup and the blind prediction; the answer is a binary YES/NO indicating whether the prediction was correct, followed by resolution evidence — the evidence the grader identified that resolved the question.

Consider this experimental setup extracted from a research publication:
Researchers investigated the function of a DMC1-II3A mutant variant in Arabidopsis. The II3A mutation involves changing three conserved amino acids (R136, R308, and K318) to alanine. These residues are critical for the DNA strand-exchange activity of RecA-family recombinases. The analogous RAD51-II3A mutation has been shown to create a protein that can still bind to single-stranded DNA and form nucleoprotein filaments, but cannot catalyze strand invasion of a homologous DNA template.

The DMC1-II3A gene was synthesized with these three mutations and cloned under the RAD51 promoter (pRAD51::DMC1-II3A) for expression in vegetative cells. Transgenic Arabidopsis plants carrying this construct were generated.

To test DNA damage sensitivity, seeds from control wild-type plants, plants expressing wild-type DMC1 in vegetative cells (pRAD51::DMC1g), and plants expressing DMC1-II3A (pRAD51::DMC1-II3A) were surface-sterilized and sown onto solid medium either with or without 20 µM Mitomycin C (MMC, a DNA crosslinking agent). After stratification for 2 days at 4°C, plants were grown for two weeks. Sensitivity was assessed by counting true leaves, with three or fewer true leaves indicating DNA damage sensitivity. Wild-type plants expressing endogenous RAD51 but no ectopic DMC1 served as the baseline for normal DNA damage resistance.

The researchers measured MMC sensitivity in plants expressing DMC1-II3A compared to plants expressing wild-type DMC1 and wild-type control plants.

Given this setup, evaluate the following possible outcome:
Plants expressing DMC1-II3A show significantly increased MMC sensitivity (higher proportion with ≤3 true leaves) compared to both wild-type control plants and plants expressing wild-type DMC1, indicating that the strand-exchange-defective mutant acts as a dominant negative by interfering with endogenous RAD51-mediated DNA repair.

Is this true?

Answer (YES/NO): NO